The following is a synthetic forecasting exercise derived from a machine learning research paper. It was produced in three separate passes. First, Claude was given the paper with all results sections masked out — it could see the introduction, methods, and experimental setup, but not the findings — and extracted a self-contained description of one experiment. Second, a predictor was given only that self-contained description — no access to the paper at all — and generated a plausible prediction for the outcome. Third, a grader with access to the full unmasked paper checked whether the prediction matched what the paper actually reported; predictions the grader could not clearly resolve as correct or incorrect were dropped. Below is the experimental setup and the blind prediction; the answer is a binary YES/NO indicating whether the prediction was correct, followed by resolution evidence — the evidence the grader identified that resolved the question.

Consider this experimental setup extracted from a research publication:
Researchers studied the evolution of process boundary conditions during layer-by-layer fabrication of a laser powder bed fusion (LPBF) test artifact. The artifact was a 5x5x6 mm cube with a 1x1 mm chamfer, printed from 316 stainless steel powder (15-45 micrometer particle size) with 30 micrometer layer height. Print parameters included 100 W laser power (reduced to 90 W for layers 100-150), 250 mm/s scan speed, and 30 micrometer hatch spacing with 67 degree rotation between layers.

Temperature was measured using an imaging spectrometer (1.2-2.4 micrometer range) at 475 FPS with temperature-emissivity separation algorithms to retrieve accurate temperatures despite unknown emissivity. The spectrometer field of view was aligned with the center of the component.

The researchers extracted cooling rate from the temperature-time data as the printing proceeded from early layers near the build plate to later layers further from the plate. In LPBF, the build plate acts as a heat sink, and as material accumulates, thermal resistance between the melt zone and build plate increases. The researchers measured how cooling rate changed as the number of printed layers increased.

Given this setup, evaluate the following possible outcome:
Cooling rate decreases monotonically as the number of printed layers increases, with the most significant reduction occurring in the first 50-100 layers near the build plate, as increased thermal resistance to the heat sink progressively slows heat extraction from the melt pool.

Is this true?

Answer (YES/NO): NO